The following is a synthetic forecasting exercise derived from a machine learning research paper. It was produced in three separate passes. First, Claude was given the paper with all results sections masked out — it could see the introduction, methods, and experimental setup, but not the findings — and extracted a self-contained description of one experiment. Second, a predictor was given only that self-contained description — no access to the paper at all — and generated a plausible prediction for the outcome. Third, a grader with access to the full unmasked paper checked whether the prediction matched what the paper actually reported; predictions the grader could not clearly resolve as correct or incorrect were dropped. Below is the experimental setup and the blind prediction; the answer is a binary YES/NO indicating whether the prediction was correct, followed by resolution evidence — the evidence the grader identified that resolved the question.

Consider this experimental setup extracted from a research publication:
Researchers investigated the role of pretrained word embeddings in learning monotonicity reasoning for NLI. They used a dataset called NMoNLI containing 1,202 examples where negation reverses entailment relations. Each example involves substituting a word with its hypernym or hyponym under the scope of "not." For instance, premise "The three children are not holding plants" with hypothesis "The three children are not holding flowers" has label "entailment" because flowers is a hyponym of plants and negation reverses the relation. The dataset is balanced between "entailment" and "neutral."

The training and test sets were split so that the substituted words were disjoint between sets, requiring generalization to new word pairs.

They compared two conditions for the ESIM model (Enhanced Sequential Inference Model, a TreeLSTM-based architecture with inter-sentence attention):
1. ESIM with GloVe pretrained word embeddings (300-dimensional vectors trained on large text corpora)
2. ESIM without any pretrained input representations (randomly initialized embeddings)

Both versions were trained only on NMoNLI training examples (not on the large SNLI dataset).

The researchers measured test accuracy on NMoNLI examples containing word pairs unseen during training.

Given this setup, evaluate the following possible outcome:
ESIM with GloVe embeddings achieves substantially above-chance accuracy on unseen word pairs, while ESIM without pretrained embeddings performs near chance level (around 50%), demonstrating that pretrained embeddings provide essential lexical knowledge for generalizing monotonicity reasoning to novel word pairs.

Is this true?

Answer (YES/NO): NO